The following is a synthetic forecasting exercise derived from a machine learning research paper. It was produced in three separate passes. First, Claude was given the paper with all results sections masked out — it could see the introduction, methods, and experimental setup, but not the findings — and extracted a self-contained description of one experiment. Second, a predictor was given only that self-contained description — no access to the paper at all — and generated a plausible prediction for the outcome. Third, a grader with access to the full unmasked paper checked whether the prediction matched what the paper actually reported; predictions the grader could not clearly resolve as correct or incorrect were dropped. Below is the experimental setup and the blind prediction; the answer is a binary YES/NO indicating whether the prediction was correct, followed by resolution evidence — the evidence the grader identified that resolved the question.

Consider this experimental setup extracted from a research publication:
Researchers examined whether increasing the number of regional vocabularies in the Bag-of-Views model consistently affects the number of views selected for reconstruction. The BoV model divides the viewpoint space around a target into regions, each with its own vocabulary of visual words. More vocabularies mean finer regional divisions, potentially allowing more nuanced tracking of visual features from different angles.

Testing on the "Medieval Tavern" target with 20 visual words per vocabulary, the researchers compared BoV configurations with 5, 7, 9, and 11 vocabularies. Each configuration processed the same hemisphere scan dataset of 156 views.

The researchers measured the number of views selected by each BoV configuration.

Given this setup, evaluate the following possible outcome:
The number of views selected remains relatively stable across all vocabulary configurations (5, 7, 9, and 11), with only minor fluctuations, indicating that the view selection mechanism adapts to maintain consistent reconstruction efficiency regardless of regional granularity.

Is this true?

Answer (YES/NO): YES